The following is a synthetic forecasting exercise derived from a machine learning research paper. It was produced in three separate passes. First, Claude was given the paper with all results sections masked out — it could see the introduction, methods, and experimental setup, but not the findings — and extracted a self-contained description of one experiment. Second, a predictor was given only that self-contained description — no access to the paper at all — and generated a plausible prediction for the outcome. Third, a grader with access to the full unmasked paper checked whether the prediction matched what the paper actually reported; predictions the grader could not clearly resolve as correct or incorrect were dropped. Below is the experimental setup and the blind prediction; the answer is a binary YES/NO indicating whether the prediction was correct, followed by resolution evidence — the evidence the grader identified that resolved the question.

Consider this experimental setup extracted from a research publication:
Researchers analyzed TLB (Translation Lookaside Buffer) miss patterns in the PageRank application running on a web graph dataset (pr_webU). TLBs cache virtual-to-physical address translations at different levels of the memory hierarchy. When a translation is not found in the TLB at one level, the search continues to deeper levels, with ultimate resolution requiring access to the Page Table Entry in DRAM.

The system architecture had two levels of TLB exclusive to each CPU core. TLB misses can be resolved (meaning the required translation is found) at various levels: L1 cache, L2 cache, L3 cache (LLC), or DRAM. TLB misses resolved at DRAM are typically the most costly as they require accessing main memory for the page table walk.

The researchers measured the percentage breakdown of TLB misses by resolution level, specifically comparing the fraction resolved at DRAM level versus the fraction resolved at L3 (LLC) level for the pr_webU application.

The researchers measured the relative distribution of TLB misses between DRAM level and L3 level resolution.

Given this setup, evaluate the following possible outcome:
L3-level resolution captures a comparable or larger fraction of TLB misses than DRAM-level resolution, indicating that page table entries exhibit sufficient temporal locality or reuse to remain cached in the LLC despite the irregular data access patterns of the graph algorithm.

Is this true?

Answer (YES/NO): NO